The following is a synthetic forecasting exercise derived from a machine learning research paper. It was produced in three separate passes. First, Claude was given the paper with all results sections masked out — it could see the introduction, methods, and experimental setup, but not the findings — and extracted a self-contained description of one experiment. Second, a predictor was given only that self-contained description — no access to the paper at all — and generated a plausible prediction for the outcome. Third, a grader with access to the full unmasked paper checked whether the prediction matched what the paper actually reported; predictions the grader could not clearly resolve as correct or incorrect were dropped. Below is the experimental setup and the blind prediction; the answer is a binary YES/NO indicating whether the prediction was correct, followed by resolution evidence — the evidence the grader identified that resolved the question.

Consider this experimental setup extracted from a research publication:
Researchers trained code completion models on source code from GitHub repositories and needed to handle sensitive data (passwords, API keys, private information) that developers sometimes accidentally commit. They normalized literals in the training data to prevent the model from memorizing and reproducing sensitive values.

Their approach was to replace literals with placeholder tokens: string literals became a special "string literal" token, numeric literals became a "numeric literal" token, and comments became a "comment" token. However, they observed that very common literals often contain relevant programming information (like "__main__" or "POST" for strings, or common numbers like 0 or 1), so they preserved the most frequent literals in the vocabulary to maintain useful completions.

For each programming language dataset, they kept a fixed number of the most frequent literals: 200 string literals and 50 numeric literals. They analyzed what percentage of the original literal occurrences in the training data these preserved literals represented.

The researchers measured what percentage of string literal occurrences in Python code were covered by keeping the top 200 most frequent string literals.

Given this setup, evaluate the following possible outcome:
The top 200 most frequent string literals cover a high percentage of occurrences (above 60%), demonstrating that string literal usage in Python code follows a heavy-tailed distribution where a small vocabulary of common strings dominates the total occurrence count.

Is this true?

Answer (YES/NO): NO